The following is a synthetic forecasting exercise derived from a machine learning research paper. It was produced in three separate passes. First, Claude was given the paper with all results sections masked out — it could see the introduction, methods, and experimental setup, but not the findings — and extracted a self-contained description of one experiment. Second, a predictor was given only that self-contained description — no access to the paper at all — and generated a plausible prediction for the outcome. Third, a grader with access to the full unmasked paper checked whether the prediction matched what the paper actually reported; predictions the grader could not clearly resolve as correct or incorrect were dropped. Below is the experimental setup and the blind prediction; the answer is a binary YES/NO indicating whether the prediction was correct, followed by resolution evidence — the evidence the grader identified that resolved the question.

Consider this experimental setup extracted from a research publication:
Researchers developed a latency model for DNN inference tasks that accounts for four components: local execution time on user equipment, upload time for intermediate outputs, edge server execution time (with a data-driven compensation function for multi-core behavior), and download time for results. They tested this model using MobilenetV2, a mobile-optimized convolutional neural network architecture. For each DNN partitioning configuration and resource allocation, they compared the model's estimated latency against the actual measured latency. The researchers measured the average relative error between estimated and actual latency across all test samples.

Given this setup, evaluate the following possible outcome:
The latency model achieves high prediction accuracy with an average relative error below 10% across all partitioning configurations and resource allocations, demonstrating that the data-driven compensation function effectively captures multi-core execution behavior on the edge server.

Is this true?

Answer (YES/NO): YES